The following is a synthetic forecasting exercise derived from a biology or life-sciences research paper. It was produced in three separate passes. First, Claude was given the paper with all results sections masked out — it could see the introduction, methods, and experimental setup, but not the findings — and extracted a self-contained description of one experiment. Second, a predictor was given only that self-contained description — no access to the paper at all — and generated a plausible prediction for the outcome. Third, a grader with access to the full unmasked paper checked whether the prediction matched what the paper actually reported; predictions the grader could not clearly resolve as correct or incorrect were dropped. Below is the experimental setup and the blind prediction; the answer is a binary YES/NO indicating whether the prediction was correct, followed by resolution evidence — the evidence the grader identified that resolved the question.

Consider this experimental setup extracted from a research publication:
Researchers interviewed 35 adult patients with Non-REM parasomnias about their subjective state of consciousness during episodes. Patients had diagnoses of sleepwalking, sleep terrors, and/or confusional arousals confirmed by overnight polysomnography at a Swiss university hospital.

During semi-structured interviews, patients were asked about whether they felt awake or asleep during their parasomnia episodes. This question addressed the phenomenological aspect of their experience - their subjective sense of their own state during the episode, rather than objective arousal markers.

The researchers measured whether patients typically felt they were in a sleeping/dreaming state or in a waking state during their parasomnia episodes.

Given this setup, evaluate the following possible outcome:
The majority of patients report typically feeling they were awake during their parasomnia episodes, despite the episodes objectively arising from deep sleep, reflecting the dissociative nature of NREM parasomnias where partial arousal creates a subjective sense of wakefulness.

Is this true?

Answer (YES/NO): YES